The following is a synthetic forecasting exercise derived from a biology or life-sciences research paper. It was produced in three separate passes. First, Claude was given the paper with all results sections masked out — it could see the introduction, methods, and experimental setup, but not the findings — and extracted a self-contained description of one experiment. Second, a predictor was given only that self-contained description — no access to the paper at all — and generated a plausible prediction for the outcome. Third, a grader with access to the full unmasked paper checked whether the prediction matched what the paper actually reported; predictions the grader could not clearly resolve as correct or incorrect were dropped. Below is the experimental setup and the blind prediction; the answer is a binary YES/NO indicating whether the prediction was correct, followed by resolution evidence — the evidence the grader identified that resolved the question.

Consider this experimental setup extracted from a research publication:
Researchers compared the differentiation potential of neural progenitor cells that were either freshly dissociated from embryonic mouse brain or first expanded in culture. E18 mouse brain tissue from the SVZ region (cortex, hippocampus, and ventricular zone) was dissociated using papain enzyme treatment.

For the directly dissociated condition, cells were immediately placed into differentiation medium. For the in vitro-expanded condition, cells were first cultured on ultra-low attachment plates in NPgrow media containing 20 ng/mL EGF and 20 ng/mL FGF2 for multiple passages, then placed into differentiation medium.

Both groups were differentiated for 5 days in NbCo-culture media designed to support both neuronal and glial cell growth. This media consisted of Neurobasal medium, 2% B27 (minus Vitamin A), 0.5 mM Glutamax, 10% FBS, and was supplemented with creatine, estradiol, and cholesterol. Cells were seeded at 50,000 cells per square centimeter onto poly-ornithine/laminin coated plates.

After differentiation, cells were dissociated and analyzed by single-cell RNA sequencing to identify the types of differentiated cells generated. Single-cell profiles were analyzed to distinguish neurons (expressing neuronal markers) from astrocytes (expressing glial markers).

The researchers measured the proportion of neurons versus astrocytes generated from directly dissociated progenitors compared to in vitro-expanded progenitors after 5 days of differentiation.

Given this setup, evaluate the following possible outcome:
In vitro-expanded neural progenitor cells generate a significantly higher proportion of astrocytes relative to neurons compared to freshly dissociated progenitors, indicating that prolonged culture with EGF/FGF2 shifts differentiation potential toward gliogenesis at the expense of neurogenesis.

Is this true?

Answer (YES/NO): YES